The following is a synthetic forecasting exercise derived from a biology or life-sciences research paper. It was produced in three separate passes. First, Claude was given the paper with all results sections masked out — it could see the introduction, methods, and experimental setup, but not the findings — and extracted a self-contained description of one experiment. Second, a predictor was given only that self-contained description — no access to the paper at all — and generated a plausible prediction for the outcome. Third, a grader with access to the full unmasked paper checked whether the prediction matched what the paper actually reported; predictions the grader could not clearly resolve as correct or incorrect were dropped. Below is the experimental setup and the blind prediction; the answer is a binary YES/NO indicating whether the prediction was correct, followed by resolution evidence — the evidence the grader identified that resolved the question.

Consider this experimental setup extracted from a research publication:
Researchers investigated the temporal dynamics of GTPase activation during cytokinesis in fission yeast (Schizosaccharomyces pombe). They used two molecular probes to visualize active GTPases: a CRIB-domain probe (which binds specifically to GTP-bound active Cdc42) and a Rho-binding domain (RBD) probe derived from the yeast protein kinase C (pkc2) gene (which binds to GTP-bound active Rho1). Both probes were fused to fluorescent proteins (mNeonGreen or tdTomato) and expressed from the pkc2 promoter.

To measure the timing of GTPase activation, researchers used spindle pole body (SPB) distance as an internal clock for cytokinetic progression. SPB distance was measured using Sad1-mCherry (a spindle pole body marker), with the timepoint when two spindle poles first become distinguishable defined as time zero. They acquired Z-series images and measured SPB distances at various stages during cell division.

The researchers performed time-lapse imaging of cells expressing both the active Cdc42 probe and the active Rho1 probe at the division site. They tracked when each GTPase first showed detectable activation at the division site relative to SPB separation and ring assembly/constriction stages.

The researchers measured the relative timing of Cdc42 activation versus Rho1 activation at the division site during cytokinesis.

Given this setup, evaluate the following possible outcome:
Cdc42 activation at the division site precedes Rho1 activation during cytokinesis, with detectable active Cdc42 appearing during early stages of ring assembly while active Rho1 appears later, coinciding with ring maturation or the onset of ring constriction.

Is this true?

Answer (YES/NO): YES